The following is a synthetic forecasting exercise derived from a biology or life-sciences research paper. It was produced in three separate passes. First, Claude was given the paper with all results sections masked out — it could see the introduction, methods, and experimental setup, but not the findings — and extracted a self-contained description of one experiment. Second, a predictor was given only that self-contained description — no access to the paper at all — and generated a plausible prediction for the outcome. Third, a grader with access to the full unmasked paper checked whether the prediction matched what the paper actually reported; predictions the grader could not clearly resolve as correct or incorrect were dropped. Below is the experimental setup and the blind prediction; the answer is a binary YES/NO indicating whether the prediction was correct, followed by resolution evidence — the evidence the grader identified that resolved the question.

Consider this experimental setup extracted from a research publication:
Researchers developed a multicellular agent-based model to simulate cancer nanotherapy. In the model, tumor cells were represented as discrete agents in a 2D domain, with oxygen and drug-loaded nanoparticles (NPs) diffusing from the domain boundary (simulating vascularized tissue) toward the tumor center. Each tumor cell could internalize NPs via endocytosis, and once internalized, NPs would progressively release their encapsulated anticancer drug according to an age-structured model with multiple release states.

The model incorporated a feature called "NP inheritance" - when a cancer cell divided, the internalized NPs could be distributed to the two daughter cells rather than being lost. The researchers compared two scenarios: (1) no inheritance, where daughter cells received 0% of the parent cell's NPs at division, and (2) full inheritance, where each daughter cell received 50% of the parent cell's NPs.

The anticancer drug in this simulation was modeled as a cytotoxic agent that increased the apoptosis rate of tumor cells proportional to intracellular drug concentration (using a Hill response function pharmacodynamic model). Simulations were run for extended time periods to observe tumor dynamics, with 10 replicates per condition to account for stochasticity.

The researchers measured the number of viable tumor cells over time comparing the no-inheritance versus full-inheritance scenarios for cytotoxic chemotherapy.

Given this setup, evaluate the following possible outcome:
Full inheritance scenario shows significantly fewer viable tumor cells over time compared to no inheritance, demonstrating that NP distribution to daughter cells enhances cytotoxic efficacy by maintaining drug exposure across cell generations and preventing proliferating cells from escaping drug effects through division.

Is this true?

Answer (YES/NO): YES